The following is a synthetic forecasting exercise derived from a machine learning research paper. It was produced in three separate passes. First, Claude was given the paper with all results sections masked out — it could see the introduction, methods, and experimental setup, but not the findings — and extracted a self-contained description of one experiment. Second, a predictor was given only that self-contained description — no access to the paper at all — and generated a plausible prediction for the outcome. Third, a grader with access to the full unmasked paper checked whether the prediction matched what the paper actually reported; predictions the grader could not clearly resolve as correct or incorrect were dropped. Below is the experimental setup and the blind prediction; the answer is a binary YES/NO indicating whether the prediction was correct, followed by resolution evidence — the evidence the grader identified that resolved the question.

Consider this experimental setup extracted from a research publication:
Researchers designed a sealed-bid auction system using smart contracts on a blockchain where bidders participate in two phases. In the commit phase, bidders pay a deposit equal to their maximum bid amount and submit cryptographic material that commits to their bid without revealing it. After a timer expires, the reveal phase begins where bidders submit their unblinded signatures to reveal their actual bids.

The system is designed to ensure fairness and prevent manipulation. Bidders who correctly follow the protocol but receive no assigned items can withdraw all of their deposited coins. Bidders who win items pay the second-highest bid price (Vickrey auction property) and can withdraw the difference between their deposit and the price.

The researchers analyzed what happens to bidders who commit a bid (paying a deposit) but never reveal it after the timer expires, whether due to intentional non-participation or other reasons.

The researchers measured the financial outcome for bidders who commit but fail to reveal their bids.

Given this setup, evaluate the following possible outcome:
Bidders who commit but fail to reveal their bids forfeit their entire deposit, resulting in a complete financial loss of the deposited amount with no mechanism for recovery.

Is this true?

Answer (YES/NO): YES